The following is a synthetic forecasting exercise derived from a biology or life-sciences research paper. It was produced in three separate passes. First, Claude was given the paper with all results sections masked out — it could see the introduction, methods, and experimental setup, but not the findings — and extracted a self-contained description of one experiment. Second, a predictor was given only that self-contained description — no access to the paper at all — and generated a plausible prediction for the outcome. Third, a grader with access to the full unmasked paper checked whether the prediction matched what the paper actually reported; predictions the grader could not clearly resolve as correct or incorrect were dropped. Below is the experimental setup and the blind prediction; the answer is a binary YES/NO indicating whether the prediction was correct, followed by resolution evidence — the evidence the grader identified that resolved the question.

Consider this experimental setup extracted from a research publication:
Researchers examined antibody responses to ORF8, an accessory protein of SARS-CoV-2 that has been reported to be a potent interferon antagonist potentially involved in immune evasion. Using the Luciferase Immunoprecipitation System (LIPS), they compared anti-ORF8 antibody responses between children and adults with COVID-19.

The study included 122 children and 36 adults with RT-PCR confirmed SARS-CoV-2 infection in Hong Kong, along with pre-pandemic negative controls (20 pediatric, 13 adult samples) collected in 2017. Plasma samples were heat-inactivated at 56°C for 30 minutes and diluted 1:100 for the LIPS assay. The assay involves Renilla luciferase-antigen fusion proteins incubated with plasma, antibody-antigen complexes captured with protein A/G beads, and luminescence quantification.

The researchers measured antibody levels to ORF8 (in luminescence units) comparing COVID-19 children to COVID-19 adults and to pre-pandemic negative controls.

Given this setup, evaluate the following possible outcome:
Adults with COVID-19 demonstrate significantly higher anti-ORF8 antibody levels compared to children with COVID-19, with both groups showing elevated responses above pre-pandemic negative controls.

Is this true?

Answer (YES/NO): NO